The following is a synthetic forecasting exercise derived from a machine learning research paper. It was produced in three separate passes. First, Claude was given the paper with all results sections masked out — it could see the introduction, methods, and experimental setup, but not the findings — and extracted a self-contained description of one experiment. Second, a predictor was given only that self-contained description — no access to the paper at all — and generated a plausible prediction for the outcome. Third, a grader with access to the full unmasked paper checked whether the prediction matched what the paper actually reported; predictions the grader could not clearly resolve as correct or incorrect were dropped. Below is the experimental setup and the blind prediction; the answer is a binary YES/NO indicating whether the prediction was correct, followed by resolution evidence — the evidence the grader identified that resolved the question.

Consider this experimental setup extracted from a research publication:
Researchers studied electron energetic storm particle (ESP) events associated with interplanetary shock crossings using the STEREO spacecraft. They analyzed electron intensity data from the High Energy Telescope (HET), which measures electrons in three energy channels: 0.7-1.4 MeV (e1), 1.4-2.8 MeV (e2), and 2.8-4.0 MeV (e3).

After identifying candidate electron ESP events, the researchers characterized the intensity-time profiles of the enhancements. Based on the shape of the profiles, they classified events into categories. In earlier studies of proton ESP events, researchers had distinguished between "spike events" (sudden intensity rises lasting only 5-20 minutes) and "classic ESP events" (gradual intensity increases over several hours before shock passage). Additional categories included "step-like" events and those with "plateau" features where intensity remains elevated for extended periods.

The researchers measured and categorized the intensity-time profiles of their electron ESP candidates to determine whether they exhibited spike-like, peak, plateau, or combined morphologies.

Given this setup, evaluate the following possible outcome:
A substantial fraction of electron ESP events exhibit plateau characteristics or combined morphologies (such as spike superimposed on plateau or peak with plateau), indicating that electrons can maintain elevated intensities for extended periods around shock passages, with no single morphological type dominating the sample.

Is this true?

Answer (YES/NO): NO